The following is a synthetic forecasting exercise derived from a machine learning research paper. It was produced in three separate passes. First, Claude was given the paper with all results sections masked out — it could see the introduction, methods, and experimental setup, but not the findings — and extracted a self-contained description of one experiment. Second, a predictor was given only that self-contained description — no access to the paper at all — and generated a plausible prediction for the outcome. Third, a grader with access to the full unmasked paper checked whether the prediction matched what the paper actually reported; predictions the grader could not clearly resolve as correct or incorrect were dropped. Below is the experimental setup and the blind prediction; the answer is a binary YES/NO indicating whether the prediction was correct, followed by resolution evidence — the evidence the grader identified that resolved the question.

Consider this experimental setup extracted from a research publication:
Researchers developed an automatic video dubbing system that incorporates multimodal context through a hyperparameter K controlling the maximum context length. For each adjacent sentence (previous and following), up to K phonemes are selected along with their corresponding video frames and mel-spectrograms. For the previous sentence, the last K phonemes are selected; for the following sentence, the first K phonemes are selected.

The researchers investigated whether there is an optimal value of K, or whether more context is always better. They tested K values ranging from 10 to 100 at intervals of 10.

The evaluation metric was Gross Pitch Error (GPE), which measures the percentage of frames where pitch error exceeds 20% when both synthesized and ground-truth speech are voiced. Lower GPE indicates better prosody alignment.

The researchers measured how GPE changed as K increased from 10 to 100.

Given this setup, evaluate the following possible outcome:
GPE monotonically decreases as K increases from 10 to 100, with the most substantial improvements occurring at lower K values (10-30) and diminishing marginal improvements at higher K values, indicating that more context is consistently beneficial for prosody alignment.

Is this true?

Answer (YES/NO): NO